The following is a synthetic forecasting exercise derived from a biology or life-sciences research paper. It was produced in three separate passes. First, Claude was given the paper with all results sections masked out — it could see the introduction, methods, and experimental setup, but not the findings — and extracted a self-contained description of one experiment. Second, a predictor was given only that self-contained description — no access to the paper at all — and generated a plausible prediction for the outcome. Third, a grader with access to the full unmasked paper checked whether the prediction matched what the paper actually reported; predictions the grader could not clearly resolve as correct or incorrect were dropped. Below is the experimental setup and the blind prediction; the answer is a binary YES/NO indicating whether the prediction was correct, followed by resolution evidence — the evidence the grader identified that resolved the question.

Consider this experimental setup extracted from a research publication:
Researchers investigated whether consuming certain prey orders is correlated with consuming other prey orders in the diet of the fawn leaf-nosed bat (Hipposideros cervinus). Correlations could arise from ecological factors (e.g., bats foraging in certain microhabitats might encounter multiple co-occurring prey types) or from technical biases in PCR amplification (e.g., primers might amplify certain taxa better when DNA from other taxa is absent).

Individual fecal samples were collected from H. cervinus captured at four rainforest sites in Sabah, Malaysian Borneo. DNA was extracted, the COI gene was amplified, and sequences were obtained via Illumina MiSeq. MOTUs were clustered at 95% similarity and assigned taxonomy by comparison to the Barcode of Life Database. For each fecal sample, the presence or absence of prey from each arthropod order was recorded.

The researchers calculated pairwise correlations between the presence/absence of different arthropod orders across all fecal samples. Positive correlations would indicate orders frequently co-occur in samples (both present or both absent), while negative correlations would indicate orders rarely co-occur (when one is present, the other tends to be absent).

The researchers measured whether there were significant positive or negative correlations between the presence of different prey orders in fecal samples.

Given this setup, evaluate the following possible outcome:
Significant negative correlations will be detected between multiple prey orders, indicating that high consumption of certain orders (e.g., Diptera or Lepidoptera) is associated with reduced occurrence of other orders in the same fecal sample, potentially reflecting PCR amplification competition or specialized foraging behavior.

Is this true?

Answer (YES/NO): NO